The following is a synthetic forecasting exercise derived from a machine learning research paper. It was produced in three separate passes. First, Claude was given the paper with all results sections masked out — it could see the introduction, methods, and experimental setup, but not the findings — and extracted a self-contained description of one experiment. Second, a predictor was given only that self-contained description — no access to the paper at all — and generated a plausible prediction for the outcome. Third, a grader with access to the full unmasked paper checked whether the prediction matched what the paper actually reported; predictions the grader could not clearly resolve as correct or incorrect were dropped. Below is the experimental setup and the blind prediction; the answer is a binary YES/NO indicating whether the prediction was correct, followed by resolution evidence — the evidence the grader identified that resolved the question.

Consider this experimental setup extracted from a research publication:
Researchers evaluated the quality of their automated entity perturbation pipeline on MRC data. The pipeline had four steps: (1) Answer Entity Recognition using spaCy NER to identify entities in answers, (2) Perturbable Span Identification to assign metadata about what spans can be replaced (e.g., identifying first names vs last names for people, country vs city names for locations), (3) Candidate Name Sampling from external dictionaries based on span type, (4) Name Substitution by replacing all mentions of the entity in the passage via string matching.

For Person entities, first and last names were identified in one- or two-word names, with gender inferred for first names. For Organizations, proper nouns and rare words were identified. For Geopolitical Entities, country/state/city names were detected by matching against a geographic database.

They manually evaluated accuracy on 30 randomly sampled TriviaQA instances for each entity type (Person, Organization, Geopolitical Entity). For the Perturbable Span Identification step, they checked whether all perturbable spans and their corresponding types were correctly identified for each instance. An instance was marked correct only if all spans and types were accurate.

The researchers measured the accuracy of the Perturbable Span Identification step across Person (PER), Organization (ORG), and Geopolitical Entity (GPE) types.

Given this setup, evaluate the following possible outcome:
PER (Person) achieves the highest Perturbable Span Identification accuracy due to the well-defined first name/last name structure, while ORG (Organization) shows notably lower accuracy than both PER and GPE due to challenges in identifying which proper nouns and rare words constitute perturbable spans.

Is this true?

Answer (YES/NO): NO